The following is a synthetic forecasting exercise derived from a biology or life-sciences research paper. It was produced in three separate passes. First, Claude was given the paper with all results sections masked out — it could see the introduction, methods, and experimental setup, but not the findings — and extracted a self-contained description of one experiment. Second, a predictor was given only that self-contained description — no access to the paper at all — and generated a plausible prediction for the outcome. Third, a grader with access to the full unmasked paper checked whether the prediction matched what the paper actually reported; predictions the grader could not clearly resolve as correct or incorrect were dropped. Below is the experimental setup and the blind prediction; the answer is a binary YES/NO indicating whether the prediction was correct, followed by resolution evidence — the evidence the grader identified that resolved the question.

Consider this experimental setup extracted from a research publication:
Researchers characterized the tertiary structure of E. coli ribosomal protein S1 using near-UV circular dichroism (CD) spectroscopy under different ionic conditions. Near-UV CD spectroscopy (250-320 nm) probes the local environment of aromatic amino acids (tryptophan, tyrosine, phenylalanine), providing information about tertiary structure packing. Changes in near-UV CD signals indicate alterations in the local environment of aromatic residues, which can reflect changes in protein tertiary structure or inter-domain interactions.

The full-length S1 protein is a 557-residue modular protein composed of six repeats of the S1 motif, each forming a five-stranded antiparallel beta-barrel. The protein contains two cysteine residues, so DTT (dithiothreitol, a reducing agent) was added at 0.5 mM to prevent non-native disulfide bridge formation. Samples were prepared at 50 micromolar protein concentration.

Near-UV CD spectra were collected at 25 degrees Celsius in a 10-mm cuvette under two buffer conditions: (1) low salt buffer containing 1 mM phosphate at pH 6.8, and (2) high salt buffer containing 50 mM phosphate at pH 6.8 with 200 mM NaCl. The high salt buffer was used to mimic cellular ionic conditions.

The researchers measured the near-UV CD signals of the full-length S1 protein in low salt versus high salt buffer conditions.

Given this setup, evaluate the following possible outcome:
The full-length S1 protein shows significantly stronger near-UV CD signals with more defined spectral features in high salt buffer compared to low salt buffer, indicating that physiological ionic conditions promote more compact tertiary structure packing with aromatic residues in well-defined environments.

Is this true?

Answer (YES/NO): NO